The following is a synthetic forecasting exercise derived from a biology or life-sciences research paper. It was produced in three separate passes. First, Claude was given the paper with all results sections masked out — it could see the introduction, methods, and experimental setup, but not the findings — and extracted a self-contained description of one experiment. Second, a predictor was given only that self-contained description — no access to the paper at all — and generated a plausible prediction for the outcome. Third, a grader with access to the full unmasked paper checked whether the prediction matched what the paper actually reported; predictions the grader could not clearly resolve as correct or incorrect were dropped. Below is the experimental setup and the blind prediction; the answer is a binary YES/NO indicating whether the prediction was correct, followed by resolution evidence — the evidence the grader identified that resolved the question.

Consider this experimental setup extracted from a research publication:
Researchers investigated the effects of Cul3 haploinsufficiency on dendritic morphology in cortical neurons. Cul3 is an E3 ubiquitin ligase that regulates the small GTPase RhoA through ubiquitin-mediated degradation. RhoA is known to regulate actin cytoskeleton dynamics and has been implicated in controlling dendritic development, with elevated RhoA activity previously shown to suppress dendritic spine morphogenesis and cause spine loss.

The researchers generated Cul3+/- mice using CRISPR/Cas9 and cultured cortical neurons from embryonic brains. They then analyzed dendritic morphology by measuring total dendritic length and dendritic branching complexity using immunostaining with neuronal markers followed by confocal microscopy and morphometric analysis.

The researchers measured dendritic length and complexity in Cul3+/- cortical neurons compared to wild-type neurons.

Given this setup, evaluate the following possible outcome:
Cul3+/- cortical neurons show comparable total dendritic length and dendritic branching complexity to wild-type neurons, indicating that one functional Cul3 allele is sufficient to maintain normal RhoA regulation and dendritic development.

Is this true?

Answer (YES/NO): NO